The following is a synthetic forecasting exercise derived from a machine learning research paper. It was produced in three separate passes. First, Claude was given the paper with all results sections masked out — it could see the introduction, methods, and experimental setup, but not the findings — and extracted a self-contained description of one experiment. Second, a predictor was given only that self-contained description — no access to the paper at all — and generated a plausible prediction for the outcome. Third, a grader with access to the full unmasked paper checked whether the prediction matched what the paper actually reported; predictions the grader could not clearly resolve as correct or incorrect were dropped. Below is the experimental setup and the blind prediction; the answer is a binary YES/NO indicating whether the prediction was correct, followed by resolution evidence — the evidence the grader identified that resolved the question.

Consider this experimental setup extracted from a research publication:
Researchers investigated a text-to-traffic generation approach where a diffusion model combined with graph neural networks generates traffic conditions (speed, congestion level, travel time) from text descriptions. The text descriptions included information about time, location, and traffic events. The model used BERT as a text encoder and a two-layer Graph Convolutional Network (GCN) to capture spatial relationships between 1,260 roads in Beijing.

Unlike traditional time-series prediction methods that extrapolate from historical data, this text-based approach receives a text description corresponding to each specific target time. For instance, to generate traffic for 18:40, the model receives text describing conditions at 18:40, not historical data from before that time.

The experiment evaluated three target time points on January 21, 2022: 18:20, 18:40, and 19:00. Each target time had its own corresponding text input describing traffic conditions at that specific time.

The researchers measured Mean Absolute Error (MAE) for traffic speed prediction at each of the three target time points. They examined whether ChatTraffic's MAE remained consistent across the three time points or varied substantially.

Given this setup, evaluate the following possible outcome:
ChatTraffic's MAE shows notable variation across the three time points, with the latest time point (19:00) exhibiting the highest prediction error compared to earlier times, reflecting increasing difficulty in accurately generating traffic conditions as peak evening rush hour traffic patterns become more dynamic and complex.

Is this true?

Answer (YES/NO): NO